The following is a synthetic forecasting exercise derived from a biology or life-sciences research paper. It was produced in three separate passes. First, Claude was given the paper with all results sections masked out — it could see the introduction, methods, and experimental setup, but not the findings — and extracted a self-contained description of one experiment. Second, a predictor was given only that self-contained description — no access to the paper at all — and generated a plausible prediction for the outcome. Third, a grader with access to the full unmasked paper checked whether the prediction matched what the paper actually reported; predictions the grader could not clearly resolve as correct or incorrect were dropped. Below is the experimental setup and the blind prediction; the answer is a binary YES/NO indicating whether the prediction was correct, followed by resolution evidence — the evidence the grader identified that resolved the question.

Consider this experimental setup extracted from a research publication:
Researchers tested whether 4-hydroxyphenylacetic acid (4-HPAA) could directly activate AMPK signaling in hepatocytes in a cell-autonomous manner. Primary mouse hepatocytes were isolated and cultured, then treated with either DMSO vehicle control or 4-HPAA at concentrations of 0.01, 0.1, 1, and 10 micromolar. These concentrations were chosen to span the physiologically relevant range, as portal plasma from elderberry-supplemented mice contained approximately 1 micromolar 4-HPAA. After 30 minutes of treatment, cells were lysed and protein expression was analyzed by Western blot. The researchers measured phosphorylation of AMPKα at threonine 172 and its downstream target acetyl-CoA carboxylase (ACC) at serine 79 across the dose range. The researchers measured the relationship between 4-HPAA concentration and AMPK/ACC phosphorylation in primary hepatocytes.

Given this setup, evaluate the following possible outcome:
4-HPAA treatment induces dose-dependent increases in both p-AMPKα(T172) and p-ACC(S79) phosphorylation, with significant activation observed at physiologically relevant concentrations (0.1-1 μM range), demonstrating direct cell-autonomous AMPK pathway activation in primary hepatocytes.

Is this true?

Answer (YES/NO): NO